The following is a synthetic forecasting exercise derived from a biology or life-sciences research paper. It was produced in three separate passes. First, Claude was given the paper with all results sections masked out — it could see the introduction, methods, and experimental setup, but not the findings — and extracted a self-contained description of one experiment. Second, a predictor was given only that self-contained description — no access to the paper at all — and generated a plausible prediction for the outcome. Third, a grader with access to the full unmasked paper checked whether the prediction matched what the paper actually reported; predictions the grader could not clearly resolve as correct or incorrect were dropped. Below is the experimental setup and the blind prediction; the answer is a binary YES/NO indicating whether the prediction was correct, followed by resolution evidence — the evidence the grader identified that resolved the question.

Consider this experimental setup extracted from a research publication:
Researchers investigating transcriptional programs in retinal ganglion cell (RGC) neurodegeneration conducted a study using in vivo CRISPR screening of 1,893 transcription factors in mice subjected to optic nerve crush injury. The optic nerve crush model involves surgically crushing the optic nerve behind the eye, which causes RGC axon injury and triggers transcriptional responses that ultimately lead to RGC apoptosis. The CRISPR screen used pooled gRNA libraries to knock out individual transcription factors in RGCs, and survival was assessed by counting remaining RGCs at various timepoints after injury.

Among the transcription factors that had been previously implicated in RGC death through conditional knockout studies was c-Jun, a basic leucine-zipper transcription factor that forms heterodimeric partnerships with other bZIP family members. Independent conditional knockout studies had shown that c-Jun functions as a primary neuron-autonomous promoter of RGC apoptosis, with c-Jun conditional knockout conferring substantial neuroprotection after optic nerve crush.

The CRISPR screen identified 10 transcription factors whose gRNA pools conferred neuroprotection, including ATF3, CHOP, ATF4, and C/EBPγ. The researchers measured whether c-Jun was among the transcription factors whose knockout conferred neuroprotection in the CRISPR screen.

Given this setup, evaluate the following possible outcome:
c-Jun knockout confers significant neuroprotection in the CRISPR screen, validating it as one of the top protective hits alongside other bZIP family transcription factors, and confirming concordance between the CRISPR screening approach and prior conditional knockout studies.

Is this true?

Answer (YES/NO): NO